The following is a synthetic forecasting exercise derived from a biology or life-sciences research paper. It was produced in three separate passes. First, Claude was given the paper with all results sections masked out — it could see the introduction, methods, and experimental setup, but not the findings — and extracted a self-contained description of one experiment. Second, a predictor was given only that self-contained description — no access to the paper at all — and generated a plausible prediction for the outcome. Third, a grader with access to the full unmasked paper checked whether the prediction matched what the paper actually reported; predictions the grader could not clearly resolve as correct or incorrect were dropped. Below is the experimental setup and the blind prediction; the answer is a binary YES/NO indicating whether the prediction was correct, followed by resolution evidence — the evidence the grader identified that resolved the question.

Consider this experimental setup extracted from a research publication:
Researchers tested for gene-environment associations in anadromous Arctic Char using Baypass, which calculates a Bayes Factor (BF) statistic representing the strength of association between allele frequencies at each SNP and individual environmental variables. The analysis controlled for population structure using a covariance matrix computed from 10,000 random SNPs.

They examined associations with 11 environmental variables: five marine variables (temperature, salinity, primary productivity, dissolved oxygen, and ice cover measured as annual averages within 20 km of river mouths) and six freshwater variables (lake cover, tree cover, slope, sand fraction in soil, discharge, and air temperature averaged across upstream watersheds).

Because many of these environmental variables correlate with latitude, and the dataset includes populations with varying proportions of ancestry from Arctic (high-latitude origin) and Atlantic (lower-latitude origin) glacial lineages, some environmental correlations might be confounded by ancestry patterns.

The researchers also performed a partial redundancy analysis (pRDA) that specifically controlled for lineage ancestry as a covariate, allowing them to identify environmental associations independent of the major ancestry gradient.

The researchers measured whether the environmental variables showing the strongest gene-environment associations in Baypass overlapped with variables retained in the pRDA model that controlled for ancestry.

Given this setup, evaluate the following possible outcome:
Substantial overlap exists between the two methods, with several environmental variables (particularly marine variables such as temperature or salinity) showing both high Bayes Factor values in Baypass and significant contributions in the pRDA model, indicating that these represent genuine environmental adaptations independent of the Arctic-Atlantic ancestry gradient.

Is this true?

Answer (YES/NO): NO